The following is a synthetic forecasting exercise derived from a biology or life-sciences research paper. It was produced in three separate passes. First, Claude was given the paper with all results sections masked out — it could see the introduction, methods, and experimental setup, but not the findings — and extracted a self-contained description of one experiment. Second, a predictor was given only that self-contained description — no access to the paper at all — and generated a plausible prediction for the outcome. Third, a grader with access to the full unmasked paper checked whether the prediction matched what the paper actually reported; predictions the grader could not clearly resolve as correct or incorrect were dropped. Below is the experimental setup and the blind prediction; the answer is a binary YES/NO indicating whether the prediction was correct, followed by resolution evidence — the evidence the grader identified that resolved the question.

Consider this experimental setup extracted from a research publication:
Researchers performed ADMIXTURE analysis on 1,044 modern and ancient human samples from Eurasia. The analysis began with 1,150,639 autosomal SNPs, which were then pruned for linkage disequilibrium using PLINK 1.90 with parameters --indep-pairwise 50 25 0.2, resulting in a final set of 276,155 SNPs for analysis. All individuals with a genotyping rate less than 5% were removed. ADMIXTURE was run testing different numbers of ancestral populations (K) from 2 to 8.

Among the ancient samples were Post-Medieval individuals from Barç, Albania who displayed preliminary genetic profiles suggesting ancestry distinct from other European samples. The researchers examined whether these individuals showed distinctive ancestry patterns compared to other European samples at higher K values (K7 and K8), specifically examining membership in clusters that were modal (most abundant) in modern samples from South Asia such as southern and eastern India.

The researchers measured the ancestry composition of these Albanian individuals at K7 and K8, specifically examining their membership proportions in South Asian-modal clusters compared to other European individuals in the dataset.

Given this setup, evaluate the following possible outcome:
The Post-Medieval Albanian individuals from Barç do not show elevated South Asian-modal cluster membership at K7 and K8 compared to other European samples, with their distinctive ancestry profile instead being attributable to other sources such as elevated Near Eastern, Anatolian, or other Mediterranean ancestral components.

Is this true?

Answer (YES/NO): NO